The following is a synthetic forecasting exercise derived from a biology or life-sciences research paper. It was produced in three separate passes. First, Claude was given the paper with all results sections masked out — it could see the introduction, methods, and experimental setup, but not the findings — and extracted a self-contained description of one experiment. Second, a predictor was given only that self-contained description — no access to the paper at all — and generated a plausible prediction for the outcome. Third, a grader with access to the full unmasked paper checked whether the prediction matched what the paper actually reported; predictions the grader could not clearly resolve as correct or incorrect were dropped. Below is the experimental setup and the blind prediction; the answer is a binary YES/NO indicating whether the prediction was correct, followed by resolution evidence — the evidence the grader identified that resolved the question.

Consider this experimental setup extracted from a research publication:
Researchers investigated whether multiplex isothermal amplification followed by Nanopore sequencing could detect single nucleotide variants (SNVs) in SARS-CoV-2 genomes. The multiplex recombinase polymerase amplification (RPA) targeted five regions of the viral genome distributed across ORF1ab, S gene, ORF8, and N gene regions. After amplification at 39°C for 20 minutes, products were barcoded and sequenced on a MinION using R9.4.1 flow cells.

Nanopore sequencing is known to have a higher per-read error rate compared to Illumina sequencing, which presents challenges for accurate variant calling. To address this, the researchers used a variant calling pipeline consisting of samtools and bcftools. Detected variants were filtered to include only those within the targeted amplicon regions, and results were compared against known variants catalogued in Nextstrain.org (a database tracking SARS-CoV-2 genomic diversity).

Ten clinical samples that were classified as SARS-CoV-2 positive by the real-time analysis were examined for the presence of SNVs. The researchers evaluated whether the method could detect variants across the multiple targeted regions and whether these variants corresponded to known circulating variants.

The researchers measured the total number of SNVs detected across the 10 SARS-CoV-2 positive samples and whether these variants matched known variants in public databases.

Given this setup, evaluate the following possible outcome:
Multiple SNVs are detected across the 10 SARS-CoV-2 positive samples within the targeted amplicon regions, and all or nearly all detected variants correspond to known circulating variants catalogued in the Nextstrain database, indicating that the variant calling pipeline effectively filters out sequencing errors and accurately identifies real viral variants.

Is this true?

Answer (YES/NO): YES